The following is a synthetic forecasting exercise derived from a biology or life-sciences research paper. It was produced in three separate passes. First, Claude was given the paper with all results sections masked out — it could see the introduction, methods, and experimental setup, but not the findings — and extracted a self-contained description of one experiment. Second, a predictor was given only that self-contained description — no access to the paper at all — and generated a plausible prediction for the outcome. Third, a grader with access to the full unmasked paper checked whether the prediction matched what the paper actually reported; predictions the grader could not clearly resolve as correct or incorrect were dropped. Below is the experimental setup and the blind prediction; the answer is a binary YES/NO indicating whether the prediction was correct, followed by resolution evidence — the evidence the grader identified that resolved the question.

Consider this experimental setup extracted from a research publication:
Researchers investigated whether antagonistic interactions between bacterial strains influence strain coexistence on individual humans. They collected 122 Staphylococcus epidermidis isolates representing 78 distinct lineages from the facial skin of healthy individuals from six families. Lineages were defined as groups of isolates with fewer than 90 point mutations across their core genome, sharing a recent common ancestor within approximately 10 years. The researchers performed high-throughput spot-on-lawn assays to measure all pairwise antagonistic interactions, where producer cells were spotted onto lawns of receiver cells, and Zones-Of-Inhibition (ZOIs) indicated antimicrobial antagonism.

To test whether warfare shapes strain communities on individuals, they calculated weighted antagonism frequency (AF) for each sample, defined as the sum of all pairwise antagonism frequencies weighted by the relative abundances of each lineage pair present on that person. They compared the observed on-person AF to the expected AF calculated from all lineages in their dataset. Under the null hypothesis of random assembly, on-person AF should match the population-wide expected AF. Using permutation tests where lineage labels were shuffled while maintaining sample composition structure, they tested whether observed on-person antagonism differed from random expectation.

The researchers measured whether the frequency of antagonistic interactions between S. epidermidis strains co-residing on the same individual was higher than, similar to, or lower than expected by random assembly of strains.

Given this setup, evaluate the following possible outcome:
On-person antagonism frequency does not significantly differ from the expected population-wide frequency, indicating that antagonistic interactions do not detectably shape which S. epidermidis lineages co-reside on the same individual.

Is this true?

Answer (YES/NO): NO